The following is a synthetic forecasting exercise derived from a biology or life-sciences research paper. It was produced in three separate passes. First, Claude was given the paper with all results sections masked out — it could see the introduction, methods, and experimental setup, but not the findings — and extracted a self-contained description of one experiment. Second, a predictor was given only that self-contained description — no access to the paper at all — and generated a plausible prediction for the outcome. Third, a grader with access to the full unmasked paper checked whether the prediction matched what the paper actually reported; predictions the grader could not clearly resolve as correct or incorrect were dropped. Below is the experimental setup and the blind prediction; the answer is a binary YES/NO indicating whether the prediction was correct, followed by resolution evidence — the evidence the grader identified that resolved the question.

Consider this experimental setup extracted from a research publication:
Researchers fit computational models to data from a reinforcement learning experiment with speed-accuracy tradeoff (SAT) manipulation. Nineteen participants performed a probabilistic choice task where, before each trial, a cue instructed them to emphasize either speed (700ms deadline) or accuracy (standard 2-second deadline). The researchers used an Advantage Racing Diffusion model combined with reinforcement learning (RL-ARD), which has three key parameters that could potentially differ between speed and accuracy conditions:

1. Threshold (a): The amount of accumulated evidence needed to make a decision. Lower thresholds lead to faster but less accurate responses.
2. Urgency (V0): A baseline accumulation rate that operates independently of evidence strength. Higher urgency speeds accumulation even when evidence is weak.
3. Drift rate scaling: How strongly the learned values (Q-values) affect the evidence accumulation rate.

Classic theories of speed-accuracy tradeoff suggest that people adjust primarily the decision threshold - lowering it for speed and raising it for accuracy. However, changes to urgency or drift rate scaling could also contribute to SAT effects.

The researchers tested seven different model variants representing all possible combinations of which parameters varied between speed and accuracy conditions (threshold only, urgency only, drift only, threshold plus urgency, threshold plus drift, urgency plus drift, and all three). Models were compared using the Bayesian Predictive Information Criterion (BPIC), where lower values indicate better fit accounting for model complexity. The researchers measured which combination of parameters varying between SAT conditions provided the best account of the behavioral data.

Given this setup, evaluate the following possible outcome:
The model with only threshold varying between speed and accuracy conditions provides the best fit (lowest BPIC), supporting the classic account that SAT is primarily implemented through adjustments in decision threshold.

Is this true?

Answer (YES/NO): NO